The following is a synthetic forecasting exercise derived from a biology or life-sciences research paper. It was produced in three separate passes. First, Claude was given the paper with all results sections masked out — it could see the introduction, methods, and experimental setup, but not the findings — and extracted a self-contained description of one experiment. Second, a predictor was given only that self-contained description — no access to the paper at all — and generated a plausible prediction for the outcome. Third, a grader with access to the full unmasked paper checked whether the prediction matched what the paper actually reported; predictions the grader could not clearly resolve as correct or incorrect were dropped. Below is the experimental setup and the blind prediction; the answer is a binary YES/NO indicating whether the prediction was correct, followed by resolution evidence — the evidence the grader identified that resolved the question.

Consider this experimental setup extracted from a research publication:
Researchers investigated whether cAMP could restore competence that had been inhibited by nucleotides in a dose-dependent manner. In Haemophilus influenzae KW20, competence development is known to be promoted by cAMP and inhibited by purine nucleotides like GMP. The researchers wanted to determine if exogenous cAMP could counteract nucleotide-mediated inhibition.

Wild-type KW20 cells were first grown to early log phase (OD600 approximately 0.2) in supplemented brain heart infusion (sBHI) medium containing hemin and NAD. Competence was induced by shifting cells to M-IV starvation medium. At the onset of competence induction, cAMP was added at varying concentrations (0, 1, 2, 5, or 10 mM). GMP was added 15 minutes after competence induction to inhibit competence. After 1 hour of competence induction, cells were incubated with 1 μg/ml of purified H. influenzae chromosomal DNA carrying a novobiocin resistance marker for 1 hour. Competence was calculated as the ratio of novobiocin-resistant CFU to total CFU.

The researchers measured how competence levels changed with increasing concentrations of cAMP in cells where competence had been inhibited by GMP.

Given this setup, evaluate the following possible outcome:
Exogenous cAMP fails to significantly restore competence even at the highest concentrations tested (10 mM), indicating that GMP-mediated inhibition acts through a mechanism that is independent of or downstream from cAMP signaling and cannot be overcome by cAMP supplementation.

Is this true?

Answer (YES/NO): NO